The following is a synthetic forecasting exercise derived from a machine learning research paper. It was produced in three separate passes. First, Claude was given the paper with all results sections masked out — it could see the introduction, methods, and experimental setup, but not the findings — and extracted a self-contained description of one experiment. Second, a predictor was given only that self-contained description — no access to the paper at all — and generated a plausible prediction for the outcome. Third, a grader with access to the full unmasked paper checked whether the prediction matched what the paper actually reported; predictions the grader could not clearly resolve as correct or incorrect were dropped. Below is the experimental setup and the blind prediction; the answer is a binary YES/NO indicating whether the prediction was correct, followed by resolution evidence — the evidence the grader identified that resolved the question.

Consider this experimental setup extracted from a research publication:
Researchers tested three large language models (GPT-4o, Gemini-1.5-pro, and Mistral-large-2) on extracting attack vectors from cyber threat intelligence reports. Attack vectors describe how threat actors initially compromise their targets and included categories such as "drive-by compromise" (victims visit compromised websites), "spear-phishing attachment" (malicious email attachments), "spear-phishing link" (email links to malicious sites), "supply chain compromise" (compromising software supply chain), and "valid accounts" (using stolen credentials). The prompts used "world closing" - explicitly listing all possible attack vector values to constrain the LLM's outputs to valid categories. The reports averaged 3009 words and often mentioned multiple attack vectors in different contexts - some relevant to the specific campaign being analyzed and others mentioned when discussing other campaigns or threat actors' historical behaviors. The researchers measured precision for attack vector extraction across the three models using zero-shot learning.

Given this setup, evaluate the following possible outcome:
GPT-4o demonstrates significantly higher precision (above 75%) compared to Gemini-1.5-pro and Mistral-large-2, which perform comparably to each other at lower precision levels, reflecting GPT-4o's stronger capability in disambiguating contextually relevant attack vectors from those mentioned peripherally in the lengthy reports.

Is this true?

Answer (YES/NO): NO